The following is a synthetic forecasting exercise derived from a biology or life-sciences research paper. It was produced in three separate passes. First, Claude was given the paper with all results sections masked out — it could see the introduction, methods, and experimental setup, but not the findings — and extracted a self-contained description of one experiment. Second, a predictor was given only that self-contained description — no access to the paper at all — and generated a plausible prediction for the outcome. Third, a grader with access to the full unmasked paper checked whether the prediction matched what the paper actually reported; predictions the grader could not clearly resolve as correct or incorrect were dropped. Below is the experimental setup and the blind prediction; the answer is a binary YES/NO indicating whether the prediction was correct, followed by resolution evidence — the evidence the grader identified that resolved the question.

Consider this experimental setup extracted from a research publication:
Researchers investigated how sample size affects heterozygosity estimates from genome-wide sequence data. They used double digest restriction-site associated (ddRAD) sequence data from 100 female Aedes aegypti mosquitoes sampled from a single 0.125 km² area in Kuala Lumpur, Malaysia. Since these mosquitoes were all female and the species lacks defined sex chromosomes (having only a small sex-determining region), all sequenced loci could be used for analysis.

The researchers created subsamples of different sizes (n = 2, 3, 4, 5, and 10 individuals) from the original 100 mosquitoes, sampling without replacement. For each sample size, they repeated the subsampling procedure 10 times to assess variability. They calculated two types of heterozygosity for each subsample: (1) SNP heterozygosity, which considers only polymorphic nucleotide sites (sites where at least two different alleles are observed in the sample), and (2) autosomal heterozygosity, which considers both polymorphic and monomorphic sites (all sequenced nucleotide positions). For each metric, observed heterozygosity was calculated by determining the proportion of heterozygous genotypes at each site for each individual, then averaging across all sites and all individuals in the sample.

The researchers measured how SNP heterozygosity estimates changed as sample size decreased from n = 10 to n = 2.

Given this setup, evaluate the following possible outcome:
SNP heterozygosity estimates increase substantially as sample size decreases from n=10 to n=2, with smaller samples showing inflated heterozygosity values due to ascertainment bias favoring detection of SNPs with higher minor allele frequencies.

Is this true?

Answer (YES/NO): YES